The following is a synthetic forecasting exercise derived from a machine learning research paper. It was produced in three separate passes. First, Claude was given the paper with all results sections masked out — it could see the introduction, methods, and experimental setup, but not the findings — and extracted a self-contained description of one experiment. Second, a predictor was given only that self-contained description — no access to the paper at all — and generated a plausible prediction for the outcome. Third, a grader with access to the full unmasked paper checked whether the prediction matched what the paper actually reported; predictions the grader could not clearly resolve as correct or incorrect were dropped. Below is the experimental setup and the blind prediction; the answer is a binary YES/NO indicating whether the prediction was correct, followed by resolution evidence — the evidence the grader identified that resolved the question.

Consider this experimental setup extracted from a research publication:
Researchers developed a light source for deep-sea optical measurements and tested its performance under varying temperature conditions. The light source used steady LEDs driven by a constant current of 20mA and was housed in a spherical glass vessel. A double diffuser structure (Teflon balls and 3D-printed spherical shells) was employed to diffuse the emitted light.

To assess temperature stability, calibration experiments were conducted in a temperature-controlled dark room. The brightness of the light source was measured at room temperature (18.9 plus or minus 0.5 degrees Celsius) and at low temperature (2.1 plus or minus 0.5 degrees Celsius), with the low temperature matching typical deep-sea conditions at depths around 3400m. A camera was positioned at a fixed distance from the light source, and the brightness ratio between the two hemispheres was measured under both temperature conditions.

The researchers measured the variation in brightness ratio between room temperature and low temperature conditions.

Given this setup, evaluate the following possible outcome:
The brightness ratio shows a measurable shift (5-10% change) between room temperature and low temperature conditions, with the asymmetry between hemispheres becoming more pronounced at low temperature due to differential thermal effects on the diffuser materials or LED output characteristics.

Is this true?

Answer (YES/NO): NO